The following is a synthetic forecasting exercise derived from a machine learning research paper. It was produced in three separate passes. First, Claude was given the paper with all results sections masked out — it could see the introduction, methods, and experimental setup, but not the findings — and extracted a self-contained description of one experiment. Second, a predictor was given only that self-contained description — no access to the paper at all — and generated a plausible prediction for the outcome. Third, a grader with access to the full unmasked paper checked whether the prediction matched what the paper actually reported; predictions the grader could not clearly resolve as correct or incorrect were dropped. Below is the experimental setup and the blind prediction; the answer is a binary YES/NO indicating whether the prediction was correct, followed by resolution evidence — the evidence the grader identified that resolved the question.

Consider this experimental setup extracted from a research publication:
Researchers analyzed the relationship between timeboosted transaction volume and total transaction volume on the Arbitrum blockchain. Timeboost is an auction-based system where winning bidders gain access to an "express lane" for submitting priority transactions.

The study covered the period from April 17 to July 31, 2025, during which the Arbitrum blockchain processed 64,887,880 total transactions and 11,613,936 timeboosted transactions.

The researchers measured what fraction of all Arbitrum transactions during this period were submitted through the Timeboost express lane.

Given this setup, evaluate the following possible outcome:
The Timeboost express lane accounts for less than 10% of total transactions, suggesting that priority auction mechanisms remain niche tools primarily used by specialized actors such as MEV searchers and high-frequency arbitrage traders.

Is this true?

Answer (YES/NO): NO